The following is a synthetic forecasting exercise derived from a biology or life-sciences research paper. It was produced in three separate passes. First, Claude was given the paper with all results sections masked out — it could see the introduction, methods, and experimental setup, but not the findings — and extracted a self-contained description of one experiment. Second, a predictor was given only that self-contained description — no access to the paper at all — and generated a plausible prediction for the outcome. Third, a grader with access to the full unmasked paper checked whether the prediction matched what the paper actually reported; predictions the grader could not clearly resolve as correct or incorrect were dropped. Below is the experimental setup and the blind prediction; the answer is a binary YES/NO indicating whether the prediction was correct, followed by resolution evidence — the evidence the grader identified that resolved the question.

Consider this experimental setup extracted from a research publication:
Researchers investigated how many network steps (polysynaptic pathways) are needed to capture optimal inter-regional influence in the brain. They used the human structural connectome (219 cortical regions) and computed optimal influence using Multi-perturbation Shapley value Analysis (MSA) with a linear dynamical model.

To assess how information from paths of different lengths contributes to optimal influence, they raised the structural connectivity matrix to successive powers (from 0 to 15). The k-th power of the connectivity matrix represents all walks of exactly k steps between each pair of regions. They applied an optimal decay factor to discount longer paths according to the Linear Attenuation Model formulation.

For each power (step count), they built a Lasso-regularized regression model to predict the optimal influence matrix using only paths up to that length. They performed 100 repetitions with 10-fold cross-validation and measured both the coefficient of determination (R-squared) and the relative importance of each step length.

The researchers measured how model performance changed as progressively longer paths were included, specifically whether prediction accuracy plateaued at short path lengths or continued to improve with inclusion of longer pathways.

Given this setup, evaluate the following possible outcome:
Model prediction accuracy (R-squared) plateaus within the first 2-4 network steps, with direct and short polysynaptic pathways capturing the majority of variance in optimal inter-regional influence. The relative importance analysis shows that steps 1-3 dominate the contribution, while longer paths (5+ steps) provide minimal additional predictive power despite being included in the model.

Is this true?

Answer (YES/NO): NO